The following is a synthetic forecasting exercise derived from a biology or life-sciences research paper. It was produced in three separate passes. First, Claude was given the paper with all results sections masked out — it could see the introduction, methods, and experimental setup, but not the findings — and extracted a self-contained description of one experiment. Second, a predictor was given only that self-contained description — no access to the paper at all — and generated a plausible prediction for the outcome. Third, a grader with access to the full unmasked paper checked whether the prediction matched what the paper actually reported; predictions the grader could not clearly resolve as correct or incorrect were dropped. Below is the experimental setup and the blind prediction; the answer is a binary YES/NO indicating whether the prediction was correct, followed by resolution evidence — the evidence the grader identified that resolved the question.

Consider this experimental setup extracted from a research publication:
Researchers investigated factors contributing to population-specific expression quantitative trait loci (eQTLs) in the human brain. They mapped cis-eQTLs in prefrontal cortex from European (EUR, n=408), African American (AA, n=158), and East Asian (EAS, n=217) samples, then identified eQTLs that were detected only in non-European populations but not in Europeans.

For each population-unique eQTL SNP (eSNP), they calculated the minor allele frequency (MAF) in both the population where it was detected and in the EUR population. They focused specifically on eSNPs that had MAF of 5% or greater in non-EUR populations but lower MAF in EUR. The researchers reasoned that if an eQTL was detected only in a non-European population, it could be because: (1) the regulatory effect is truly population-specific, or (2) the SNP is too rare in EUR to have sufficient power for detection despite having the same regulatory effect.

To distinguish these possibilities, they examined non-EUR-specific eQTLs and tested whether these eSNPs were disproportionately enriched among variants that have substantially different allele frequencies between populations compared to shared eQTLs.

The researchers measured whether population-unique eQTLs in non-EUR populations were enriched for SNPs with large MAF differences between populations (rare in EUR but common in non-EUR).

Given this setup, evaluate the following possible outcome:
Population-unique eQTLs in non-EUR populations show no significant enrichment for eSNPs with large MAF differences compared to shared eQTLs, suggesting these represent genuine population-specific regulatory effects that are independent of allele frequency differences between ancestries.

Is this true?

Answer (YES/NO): NO